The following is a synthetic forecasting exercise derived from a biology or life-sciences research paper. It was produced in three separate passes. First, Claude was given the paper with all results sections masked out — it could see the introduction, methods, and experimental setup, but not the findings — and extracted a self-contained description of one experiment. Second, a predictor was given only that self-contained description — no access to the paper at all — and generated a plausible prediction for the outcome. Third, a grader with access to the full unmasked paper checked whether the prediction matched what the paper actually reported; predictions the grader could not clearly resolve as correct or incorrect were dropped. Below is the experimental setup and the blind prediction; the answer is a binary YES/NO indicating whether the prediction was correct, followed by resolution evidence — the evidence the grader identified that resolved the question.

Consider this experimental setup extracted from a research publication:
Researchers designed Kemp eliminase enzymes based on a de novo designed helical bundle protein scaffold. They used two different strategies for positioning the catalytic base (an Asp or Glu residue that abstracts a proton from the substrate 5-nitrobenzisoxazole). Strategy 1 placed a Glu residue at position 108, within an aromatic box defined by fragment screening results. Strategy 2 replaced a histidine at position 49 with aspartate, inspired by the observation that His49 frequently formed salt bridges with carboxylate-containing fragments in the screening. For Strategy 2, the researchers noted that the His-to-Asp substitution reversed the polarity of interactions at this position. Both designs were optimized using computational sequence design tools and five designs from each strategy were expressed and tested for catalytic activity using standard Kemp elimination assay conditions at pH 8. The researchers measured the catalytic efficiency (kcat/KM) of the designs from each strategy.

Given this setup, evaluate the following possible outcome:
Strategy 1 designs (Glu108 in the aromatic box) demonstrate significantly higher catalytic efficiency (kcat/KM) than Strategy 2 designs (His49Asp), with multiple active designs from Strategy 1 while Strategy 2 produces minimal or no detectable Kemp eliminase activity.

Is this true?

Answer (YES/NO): NO